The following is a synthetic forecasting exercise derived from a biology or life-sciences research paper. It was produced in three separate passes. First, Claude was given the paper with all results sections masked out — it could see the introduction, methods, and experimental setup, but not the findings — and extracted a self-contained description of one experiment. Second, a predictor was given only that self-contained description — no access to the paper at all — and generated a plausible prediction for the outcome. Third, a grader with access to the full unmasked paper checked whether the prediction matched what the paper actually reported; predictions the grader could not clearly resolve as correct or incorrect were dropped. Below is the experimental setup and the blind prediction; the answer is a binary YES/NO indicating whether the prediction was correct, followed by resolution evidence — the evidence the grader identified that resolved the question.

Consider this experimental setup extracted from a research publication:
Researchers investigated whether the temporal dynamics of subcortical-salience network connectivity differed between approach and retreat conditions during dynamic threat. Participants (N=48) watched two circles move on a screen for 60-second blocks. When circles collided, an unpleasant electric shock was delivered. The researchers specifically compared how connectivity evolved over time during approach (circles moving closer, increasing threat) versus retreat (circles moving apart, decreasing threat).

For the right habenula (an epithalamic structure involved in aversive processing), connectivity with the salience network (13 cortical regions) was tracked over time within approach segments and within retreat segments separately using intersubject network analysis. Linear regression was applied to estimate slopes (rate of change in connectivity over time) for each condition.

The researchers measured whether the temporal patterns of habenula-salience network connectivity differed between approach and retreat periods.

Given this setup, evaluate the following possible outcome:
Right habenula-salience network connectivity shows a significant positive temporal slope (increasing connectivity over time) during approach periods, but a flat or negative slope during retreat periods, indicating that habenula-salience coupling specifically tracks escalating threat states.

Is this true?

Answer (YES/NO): NO